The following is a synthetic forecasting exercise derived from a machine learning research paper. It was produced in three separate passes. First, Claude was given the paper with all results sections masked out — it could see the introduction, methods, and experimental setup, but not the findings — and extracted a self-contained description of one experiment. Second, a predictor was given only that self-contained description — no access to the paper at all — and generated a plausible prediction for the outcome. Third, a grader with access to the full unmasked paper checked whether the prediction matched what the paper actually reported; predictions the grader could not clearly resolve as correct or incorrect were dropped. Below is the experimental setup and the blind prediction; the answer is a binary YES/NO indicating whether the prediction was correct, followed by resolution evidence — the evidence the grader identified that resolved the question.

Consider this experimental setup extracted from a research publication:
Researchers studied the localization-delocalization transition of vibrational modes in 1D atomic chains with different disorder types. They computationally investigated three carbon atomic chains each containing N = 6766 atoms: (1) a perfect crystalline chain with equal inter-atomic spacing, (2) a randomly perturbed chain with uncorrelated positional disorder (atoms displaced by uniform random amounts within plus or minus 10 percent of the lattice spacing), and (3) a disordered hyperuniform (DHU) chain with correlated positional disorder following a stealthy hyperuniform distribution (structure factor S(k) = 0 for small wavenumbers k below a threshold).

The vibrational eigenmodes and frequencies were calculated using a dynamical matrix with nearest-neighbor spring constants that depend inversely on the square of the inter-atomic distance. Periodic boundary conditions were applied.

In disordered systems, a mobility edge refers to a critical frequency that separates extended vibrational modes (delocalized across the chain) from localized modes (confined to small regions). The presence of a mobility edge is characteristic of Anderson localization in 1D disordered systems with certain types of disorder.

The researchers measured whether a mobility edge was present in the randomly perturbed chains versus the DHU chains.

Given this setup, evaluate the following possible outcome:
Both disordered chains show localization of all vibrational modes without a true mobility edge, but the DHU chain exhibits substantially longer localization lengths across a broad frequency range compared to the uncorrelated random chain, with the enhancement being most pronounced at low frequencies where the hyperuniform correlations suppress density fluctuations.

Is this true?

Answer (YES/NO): NO